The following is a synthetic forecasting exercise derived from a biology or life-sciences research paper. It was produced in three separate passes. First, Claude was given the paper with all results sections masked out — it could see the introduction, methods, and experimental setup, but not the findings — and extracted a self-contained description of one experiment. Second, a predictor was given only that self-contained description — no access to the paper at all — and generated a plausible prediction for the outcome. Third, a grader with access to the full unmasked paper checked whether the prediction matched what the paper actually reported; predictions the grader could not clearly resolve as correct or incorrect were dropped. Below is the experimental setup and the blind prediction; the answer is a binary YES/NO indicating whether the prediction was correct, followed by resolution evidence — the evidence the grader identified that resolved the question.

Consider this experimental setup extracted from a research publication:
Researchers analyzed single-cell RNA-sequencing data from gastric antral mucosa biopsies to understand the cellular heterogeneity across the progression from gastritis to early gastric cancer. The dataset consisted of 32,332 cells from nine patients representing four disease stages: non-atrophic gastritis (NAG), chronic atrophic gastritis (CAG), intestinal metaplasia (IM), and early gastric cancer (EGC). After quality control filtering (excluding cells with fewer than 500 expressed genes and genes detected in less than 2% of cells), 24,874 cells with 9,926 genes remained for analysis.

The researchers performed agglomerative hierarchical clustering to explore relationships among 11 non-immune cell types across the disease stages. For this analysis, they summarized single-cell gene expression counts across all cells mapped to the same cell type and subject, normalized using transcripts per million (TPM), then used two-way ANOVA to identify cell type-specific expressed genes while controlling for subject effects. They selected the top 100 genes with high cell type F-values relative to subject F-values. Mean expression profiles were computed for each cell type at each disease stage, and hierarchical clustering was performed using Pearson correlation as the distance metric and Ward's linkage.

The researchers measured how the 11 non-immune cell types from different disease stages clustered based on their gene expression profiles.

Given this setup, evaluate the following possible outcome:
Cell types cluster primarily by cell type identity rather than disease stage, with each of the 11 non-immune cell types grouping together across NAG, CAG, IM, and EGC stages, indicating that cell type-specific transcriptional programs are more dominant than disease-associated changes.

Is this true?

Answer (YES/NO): NO